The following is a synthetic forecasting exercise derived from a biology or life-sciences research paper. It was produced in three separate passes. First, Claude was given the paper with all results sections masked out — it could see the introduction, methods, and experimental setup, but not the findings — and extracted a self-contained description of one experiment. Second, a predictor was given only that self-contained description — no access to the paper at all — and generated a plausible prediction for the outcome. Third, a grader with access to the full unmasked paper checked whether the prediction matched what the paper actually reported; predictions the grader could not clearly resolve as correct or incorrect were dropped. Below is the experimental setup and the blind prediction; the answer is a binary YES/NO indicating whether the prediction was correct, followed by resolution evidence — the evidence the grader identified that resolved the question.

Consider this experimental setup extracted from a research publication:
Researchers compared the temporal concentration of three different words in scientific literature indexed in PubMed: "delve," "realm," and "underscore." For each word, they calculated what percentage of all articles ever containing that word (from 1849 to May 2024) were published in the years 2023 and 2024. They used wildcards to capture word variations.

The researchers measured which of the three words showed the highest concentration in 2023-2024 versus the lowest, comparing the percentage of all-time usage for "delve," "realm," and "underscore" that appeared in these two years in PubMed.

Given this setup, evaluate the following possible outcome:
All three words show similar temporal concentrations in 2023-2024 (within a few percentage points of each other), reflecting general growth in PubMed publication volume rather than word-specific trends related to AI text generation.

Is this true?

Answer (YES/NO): NO